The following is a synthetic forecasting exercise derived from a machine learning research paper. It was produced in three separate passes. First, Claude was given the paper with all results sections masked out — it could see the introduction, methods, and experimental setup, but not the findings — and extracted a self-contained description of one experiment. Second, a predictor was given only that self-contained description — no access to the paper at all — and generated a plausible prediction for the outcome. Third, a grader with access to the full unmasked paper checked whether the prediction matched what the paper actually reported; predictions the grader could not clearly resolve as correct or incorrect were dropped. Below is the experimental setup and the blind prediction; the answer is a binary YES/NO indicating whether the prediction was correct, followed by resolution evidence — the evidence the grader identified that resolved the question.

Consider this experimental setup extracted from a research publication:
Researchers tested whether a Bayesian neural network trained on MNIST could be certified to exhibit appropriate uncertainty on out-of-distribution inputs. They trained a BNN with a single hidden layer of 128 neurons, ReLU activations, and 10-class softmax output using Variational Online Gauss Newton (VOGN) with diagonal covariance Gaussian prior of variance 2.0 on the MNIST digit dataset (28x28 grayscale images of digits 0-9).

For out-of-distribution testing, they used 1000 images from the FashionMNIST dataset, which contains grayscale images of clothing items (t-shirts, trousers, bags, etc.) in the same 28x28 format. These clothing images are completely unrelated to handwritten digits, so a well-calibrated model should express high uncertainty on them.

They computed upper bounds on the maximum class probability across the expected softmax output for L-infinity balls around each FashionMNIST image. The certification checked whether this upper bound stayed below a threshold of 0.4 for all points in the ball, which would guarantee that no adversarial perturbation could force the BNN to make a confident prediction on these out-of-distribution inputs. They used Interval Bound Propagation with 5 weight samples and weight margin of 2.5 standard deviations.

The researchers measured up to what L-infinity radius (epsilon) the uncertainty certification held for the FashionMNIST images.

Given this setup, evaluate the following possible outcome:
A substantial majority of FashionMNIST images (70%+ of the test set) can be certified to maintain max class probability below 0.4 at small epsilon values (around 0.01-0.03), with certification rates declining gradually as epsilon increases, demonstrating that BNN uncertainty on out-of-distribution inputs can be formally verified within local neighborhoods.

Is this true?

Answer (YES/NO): NO